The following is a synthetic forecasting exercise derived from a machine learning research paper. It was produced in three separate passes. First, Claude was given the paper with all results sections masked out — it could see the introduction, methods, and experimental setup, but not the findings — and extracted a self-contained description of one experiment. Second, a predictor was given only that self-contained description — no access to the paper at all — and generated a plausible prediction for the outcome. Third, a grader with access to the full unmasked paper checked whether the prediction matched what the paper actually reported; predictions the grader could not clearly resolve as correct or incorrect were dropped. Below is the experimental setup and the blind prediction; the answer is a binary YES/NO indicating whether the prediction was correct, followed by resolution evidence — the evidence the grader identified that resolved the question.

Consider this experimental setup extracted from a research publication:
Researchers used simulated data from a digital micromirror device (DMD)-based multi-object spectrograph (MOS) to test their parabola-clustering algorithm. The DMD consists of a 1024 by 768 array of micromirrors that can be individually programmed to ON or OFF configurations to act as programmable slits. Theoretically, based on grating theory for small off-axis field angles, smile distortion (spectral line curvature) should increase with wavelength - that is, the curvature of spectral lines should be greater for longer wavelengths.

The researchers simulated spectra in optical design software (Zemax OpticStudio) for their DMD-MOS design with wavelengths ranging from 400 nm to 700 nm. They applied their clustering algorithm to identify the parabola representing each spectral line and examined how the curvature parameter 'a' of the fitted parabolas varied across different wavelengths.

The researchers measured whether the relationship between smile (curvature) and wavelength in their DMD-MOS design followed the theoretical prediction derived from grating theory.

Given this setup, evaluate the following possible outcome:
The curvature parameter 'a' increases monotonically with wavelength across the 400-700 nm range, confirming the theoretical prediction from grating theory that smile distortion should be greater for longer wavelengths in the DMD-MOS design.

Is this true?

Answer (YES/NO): NO